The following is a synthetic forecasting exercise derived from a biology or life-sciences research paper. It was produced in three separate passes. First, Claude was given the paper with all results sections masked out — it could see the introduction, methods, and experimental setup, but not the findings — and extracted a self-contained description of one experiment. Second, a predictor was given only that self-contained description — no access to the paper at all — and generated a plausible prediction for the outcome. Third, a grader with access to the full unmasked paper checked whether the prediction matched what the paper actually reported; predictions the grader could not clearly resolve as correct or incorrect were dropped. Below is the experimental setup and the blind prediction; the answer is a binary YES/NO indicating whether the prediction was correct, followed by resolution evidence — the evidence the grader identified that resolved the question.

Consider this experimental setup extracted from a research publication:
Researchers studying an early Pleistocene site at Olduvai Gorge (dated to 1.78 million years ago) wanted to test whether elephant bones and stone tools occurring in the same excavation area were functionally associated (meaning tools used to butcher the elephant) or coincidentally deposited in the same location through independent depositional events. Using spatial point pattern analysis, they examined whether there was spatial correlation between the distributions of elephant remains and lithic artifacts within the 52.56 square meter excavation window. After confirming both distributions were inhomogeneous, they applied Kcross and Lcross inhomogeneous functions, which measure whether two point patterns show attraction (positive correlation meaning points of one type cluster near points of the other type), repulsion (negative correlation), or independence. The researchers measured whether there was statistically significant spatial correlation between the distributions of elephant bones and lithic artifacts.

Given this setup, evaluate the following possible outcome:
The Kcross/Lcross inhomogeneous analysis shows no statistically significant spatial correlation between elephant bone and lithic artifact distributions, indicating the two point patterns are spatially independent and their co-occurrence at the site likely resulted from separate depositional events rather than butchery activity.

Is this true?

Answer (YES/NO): NO